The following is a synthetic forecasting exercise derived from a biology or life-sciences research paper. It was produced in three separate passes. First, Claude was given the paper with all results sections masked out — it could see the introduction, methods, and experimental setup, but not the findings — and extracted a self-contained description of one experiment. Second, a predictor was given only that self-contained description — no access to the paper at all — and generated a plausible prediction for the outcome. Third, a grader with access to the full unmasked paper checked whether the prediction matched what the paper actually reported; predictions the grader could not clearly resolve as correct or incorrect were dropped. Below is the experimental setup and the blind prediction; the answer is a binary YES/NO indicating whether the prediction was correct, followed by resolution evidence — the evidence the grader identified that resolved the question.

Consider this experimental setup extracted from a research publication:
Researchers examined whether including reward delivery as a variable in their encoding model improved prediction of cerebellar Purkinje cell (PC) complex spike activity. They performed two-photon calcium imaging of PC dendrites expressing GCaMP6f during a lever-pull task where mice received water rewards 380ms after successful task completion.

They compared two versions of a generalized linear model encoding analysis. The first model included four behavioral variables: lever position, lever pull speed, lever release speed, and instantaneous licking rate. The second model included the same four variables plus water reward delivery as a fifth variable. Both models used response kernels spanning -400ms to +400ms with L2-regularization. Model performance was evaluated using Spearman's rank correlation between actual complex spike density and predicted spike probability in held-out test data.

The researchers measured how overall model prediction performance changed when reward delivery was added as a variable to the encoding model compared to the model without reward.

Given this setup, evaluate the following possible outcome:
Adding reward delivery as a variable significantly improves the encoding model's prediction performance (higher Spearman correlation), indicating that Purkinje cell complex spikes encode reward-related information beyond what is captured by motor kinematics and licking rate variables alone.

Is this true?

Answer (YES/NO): NO